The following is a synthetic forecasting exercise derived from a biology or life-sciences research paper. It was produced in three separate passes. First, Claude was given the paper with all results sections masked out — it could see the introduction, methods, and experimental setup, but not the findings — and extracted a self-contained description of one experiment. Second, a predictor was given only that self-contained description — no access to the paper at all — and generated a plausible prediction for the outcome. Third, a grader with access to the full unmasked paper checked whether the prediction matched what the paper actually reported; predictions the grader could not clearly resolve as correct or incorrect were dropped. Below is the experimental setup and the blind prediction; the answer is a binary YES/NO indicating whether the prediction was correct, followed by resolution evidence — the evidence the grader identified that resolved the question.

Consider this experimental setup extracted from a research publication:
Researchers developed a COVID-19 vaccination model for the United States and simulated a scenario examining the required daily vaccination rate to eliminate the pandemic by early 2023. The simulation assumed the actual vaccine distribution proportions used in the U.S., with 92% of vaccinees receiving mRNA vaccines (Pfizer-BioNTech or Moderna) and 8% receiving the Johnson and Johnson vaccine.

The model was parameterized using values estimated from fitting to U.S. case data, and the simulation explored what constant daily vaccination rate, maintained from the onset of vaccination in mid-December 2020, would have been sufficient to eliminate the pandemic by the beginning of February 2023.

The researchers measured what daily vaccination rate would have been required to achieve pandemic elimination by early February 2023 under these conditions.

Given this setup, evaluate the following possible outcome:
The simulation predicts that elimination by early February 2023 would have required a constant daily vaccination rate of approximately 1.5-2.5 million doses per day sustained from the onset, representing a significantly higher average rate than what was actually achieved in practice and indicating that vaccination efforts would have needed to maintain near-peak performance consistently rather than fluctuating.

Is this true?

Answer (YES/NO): NO